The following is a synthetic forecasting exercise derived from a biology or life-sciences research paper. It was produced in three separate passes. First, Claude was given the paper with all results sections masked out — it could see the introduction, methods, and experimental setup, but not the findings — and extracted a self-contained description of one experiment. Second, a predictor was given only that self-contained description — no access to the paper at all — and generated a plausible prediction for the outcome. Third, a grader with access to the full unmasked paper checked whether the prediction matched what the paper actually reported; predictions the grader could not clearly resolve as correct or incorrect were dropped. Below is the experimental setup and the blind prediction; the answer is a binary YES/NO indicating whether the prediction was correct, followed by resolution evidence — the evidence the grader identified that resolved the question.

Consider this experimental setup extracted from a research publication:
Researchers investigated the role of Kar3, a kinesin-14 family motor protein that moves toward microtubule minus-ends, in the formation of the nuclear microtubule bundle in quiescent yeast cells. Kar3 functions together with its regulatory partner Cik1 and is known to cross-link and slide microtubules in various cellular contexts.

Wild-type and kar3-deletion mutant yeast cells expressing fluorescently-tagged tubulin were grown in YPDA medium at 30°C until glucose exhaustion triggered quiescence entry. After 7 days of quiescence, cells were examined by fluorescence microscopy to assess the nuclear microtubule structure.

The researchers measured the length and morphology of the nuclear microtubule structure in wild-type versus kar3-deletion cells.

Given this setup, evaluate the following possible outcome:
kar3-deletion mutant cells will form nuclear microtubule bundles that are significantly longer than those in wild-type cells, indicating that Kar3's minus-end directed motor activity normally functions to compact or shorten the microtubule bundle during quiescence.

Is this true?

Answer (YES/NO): NO